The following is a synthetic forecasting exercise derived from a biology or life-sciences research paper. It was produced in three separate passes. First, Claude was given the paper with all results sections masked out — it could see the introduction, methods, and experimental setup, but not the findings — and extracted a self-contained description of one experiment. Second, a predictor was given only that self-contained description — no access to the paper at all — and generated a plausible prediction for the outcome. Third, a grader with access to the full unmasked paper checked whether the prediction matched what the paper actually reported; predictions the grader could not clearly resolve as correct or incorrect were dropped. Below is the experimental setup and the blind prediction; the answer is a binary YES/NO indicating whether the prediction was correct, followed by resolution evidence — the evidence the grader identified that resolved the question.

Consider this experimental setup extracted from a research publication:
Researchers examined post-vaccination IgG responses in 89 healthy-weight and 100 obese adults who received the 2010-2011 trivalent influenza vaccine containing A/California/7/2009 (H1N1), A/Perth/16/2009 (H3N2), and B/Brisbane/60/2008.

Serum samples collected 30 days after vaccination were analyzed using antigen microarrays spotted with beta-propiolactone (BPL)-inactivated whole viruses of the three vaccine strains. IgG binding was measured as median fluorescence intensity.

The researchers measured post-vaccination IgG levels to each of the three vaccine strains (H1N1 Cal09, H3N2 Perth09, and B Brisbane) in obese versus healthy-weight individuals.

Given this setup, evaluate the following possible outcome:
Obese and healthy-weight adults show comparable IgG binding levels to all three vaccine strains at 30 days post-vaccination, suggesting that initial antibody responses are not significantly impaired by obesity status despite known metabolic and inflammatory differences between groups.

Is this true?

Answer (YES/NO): NO